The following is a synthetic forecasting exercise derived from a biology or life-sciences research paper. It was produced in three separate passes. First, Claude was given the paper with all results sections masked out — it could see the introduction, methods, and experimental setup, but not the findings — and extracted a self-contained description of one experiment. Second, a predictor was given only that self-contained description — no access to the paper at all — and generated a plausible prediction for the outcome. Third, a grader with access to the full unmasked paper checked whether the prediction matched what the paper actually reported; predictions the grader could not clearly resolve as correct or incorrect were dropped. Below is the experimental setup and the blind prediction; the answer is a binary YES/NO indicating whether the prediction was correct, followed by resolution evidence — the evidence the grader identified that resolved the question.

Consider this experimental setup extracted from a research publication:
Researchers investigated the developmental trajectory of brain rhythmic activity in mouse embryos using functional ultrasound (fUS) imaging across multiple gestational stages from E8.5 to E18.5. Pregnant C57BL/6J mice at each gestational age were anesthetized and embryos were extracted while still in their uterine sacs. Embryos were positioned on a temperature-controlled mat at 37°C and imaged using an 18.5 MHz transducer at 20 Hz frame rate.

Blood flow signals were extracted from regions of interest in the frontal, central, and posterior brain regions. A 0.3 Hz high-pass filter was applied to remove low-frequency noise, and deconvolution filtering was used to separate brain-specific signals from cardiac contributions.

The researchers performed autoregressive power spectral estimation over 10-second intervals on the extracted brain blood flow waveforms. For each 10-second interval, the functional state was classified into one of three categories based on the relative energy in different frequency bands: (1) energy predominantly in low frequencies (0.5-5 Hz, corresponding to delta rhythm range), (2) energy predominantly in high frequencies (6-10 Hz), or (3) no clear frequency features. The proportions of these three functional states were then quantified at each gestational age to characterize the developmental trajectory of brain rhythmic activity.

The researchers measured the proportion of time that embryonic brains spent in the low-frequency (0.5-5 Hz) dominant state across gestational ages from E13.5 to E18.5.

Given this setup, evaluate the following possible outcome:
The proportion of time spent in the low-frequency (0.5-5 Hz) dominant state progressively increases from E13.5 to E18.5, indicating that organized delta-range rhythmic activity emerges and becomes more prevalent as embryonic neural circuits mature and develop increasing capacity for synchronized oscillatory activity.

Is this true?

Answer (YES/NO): NO